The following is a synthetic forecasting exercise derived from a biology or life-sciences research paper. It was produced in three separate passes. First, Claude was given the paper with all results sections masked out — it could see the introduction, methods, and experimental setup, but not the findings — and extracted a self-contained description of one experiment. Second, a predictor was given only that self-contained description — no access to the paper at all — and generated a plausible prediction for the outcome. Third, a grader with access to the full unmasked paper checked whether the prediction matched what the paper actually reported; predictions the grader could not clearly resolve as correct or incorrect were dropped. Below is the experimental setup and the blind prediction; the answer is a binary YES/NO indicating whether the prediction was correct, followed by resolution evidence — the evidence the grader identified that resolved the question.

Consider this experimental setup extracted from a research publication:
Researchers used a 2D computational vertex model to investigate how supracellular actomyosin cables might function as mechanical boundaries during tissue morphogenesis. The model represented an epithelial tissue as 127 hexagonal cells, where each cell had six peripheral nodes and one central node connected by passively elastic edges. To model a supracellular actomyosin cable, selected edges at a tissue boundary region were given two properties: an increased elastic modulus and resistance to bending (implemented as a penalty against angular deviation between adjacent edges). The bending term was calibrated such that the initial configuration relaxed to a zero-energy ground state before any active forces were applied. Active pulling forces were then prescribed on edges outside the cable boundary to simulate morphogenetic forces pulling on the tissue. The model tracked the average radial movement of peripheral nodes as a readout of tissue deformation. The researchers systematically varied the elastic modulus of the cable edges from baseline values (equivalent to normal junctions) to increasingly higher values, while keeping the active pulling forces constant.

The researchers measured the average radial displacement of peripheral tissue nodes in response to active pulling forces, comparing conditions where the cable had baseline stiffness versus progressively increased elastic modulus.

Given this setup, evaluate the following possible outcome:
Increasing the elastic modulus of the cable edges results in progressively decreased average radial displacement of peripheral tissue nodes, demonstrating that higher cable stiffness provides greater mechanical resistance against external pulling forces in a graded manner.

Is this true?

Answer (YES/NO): YES